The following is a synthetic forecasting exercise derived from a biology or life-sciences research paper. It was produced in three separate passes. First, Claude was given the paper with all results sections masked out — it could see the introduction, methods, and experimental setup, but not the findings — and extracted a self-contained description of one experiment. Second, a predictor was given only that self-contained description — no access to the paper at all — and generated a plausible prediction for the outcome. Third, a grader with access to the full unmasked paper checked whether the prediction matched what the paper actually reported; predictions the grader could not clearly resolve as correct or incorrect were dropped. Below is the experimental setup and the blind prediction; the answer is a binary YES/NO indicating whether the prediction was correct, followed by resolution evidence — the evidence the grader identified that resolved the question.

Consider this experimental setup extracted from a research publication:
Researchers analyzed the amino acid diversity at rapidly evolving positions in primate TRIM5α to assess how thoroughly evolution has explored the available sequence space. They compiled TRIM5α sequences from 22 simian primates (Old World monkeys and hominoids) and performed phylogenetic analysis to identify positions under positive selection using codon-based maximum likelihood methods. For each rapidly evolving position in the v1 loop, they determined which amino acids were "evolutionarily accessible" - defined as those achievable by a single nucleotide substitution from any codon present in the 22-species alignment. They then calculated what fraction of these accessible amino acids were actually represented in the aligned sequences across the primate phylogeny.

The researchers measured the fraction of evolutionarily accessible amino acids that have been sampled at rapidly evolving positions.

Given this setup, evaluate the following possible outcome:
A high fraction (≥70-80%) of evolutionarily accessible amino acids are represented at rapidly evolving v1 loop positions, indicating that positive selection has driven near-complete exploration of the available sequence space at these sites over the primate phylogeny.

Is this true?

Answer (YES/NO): NO